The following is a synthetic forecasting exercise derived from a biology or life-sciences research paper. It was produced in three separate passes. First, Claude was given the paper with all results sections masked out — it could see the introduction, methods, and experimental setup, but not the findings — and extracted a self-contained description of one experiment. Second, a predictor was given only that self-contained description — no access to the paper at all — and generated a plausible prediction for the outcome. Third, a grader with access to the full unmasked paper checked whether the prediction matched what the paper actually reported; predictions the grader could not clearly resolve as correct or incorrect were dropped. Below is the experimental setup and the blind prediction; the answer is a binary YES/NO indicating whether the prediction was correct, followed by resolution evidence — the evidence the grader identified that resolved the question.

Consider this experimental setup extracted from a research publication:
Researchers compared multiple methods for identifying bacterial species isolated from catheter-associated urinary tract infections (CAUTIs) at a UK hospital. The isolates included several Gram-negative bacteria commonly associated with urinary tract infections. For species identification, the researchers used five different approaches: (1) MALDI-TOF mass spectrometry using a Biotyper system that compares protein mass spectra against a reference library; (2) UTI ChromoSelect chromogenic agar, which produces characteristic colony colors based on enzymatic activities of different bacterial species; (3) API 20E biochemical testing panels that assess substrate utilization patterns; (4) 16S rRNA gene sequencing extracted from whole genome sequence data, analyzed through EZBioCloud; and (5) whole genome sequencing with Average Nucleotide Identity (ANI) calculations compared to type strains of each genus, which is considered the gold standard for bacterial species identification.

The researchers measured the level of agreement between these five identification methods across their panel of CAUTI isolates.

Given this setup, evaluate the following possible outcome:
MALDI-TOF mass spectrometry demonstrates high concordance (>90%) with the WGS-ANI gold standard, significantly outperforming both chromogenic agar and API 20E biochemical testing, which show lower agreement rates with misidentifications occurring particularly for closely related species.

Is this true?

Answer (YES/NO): NO